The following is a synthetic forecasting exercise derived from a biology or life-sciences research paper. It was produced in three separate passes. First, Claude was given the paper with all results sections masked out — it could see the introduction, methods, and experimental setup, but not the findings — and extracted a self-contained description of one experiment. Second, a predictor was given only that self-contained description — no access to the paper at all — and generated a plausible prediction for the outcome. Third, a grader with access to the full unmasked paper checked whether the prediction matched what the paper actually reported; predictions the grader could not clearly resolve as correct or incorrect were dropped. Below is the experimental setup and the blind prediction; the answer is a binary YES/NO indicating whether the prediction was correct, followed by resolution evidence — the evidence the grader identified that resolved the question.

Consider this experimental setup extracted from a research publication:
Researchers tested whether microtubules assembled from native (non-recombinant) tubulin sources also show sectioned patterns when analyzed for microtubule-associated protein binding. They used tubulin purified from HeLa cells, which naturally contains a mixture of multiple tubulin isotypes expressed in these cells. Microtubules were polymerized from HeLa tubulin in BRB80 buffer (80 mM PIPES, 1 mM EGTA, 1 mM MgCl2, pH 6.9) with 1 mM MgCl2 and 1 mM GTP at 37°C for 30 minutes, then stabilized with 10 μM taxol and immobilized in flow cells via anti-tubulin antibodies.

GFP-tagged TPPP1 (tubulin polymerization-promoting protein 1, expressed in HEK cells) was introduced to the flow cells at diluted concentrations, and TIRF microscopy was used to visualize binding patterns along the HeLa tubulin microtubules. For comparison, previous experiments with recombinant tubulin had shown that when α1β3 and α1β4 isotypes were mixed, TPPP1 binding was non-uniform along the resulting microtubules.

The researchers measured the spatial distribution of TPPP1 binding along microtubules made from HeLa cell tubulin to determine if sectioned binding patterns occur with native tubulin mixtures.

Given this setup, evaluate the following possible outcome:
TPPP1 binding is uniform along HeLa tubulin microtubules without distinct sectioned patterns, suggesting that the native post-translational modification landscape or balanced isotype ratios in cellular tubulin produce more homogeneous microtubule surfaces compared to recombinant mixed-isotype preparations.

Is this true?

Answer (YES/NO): NO